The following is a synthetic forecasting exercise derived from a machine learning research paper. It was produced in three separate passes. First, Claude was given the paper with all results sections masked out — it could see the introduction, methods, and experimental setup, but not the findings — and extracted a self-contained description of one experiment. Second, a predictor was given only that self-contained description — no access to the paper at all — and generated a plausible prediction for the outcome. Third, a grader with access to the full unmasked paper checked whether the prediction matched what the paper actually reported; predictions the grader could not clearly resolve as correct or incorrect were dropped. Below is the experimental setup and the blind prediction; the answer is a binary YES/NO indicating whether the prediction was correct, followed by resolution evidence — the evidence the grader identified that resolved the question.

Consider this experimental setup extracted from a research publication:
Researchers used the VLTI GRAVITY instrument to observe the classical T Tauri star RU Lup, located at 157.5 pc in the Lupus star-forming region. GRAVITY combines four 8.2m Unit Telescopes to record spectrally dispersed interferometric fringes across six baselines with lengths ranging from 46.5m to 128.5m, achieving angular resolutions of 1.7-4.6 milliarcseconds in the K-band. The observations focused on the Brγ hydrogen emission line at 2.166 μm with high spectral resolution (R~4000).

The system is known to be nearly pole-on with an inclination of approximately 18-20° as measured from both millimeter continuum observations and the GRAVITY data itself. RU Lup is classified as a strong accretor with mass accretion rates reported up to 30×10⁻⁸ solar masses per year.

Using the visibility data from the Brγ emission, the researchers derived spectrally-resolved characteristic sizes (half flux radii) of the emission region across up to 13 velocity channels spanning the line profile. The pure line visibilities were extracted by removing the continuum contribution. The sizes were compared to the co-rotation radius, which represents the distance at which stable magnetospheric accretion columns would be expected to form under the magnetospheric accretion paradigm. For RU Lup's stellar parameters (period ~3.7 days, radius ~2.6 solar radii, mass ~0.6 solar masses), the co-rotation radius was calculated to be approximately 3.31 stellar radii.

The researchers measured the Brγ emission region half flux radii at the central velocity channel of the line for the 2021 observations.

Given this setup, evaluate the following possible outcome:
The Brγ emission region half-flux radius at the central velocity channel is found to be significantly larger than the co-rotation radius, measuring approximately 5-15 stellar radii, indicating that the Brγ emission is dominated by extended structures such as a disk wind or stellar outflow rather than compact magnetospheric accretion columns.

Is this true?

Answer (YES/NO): NO